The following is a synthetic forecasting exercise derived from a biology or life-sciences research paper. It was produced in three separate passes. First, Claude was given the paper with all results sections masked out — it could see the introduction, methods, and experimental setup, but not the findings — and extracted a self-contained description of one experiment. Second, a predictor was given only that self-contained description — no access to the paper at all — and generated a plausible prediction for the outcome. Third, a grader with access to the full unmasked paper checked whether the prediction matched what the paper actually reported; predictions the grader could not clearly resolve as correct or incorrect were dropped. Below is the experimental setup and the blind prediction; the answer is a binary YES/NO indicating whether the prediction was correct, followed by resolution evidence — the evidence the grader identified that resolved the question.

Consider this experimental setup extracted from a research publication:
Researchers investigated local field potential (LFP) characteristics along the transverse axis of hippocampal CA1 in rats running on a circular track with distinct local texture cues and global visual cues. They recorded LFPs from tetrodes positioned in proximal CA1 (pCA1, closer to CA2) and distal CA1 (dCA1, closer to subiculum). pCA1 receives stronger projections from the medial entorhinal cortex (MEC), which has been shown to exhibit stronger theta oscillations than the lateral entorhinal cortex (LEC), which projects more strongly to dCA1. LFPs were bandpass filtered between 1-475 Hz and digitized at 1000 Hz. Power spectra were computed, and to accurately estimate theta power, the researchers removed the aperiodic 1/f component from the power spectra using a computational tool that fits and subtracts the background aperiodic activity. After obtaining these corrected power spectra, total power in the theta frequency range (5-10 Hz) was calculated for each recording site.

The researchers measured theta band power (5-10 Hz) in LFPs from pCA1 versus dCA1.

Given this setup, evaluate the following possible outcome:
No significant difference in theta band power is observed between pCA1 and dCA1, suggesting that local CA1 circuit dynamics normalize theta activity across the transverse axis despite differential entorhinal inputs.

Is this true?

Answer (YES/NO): NO